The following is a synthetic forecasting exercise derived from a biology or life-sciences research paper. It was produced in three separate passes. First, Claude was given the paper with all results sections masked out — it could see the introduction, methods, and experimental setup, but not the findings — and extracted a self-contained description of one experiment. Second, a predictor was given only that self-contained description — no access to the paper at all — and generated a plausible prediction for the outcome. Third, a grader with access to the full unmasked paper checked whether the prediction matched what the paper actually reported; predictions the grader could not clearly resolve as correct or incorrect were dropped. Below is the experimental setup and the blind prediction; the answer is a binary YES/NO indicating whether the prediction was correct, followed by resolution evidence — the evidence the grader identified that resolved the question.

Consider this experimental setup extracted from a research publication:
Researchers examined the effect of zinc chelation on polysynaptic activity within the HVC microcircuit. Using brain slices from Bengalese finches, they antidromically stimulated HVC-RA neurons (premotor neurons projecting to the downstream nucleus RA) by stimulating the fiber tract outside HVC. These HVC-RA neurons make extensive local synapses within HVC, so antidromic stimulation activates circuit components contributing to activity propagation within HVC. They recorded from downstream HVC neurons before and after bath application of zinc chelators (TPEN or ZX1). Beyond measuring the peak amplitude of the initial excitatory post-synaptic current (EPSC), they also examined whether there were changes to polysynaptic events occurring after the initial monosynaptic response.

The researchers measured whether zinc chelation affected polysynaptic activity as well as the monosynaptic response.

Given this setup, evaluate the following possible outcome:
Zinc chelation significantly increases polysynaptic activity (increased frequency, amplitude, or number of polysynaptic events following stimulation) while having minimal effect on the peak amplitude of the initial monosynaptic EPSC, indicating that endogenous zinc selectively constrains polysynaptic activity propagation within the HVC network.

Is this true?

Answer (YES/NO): NO